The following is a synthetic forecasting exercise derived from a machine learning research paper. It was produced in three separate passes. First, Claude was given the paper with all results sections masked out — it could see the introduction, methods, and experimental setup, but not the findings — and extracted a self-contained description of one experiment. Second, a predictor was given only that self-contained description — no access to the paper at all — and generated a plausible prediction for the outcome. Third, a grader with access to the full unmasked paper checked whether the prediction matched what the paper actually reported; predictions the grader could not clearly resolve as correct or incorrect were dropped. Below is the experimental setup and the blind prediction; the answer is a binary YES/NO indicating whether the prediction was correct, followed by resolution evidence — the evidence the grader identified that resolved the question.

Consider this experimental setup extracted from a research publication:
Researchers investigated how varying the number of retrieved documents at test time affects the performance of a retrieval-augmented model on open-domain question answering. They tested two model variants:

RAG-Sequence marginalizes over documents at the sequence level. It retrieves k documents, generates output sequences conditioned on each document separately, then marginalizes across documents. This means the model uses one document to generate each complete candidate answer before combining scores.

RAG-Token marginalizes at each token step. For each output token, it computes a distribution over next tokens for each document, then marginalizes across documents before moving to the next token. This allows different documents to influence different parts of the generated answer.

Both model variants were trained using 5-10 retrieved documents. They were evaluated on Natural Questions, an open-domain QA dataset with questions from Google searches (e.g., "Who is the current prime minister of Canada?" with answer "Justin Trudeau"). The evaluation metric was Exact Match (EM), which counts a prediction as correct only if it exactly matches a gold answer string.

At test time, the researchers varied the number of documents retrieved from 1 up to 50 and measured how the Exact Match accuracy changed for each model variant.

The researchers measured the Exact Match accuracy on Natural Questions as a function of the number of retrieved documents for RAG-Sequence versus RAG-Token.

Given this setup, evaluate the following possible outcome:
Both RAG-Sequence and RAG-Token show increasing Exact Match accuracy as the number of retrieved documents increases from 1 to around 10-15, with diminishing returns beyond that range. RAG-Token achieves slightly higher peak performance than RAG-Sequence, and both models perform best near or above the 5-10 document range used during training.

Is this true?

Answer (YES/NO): NO